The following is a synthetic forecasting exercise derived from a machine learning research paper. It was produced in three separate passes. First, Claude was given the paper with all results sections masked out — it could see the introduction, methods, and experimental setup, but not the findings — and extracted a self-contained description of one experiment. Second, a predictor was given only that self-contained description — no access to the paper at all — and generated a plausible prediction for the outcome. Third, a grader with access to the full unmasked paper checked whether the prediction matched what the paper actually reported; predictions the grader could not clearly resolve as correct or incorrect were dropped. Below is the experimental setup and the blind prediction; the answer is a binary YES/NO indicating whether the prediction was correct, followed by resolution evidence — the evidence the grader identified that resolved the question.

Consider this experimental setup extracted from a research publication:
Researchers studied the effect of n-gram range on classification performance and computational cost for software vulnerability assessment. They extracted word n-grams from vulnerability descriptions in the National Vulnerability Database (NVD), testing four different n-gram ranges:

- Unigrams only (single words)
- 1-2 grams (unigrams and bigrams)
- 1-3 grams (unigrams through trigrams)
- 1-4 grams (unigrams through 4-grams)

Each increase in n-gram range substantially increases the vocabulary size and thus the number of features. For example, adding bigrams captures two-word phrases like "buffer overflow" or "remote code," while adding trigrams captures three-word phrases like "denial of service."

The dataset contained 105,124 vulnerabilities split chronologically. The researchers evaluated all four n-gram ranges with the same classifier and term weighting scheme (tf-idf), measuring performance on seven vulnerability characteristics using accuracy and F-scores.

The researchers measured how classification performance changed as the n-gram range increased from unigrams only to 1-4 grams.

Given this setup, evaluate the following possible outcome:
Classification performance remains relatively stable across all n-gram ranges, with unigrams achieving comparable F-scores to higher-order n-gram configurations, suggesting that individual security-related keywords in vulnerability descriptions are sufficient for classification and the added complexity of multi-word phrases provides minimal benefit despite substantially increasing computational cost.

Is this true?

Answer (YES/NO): YES